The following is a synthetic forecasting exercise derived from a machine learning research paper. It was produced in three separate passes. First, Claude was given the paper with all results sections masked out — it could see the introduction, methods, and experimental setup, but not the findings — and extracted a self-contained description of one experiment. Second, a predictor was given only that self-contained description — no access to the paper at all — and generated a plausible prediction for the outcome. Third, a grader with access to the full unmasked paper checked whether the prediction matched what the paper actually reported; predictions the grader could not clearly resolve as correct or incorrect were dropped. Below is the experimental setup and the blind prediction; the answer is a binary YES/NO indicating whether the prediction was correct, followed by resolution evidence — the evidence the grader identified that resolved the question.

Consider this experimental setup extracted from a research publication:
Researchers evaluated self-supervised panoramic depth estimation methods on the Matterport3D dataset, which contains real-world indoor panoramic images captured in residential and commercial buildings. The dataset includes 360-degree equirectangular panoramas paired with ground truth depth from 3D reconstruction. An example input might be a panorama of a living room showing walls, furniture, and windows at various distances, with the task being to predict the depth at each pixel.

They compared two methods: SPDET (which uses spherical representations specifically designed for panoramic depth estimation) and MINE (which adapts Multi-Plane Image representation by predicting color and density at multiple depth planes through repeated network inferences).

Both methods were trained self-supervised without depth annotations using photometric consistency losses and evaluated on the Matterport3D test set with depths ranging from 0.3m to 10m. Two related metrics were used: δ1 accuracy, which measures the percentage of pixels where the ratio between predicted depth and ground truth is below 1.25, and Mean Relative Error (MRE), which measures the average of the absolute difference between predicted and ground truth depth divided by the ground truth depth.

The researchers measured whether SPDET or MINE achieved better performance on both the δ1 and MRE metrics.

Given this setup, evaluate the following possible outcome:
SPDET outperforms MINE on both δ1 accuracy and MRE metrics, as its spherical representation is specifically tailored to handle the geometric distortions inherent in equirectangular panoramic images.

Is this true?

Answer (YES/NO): YES